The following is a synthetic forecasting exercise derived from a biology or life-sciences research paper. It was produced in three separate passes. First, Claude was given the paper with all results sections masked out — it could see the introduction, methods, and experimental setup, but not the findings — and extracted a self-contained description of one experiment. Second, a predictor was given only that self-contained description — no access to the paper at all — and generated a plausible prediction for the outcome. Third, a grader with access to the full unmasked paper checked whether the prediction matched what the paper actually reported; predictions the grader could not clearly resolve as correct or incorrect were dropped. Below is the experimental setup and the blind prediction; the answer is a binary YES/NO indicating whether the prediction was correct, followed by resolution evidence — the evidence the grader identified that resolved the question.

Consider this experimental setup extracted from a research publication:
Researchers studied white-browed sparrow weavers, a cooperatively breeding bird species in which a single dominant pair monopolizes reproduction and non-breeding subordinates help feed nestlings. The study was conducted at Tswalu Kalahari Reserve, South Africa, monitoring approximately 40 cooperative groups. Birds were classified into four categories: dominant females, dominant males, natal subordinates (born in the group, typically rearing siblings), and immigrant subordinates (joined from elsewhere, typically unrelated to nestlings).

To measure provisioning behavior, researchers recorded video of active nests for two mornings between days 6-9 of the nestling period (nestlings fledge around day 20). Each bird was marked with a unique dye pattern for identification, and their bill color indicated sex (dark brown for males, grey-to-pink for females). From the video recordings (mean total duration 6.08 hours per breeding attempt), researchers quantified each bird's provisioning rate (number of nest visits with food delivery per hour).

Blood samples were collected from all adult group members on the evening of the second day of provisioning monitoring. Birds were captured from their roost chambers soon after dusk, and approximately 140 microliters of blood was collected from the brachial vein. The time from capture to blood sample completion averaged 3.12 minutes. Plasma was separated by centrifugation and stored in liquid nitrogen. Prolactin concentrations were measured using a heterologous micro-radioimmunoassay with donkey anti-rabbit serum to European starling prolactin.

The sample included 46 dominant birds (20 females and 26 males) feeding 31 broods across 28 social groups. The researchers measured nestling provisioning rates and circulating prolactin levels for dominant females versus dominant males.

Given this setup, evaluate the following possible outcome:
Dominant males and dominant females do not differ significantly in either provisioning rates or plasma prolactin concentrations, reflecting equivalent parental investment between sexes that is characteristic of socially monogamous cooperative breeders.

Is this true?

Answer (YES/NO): NO